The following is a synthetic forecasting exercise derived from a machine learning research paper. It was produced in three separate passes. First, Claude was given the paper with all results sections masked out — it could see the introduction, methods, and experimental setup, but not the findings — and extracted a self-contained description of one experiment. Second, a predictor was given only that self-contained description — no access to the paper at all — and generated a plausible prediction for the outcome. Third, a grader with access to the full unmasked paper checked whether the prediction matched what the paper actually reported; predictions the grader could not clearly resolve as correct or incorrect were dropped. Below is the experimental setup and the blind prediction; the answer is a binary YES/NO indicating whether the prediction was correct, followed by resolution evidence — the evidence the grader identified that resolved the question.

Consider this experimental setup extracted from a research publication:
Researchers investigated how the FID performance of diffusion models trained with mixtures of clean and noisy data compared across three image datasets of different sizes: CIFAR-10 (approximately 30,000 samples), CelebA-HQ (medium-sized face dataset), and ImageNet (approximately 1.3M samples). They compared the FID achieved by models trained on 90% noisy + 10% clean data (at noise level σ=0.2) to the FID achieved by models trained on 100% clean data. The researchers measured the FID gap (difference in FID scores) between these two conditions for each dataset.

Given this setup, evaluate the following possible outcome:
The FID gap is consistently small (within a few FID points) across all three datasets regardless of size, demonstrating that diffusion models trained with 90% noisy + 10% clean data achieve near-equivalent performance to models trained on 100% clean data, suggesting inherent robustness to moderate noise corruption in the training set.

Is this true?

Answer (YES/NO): YES